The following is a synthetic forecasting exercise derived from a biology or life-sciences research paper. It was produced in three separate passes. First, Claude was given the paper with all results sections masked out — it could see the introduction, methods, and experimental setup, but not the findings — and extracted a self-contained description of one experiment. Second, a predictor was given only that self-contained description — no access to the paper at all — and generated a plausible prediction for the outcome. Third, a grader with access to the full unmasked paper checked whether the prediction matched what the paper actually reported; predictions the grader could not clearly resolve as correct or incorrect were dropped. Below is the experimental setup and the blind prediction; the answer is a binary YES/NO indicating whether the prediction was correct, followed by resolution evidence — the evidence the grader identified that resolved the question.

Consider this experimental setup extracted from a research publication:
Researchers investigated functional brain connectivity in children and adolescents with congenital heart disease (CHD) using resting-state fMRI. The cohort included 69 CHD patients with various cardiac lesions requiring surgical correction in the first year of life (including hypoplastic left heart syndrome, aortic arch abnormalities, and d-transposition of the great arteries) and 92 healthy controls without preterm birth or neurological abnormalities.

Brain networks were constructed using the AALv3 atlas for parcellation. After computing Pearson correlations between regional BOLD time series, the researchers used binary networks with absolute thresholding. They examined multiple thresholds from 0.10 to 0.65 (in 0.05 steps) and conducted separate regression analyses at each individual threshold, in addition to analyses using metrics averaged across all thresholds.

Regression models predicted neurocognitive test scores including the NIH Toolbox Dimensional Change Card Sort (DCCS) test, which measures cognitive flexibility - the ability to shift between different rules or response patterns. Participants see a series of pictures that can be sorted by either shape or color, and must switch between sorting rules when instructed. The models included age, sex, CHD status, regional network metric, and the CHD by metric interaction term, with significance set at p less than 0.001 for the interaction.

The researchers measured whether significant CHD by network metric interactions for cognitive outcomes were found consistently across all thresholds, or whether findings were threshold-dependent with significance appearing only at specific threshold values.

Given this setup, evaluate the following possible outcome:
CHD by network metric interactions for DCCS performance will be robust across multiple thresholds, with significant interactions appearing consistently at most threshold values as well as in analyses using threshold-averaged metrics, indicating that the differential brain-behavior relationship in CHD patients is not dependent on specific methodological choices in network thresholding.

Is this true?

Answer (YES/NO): NO